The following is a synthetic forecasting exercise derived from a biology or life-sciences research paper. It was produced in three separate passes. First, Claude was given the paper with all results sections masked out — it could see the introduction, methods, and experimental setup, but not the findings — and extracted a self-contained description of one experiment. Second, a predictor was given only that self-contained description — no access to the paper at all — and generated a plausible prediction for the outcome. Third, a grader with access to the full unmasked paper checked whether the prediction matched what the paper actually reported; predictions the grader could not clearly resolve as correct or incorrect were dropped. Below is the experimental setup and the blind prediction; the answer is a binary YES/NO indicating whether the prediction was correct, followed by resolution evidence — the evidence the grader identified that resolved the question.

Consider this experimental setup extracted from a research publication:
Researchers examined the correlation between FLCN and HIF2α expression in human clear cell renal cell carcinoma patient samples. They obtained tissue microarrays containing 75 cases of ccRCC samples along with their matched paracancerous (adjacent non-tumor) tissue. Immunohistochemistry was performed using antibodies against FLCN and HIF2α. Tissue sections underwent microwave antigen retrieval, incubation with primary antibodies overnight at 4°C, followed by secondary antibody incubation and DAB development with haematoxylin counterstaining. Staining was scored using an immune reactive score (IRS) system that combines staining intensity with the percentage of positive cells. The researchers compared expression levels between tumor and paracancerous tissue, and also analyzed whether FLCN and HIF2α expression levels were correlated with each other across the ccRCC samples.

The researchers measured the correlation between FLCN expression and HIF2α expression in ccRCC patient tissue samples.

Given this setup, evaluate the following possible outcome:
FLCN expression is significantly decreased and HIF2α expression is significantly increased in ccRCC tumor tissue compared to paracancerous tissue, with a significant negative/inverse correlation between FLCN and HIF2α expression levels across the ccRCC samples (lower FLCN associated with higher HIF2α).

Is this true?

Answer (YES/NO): YES